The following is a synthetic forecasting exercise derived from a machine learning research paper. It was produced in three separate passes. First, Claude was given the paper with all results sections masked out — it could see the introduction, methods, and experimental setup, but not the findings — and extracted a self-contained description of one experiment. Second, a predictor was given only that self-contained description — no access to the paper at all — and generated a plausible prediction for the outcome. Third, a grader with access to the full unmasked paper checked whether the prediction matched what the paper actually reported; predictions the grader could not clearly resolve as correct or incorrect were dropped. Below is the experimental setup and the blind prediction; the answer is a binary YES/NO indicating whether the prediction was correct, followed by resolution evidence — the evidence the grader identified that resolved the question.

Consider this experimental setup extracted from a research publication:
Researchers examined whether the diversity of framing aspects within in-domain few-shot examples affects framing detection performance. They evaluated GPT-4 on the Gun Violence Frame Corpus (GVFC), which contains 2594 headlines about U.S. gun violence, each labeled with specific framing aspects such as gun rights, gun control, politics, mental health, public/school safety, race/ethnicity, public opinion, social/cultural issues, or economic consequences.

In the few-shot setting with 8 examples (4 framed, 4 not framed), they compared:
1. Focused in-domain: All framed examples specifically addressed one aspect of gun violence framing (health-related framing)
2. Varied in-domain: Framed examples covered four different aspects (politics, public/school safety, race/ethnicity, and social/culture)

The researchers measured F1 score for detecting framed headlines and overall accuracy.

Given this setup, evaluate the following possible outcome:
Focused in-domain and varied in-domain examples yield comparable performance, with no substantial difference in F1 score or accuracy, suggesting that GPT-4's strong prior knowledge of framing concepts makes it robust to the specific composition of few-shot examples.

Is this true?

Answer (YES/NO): NO